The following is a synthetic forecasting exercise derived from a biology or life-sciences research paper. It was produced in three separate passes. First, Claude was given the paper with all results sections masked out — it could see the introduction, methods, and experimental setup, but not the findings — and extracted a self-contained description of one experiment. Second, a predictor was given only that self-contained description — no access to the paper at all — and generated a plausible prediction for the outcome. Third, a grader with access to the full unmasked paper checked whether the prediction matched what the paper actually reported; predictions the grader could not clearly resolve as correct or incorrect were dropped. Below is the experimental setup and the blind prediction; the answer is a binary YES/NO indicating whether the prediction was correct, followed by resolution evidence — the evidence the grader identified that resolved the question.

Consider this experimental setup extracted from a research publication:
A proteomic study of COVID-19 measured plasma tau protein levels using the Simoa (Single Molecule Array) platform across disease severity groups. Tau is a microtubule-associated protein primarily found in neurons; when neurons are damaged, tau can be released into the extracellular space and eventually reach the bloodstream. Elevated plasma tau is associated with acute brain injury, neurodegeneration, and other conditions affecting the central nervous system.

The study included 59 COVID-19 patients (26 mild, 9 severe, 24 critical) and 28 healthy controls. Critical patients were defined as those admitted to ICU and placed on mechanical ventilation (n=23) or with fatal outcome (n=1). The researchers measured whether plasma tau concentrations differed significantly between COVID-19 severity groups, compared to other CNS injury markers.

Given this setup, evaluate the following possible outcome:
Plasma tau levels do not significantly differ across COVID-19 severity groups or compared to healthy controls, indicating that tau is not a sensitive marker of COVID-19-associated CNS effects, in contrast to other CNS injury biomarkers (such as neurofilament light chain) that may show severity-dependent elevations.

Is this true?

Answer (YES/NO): YES